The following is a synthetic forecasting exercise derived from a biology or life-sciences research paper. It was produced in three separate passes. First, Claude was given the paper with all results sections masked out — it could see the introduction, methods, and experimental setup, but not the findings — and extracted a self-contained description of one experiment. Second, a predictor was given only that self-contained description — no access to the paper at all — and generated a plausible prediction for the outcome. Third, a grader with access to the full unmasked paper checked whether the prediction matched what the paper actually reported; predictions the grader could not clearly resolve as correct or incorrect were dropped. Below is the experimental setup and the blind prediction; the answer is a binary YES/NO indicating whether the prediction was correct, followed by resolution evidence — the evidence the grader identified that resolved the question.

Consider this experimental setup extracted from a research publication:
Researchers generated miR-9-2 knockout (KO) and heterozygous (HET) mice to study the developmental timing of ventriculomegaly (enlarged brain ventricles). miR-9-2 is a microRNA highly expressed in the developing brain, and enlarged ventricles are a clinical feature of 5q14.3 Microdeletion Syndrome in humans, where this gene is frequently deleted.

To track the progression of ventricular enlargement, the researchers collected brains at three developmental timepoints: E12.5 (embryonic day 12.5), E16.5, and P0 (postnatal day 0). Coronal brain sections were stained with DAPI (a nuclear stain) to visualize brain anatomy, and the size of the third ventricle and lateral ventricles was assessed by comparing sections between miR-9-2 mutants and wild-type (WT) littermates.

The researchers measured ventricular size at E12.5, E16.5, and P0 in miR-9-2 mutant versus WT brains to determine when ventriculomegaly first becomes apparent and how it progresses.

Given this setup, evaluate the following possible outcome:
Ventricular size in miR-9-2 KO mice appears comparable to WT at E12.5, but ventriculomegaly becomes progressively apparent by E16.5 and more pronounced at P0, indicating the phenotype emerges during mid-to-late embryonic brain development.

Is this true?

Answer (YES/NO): YES